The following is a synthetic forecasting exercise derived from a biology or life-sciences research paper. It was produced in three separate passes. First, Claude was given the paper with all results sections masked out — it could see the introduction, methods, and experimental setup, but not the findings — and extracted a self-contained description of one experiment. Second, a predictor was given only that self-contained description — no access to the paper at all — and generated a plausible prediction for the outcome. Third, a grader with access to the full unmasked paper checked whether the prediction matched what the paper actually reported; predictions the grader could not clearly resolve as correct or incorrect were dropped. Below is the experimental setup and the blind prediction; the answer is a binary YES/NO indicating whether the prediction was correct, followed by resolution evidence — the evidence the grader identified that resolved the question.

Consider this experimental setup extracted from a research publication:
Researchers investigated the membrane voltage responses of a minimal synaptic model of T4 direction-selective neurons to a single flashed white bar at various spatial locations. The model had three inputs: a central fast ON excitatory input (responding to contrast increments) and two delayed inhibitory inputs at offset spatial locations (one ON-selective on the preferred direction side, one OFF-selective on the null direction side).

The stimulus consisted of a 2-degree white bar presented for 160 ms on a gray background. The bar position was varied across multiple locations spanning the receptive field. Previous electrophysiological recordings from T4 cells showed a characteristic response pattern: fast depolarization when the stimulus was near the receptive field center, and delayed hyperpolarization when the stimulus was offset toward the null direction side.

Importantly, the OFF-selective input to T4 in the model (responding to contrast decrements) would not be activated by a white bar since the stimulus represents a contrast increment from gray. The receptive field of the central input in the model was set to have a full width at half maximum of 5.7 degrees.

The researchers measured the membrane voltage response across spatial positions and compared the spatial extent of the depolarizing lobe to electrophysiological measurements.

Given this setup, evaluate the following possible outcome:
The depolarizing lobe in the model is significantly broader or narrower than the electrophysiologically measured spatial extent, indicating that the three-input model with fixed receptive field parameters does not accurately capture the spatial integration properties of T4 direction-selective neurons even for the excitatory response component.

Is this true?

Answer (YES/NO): YES